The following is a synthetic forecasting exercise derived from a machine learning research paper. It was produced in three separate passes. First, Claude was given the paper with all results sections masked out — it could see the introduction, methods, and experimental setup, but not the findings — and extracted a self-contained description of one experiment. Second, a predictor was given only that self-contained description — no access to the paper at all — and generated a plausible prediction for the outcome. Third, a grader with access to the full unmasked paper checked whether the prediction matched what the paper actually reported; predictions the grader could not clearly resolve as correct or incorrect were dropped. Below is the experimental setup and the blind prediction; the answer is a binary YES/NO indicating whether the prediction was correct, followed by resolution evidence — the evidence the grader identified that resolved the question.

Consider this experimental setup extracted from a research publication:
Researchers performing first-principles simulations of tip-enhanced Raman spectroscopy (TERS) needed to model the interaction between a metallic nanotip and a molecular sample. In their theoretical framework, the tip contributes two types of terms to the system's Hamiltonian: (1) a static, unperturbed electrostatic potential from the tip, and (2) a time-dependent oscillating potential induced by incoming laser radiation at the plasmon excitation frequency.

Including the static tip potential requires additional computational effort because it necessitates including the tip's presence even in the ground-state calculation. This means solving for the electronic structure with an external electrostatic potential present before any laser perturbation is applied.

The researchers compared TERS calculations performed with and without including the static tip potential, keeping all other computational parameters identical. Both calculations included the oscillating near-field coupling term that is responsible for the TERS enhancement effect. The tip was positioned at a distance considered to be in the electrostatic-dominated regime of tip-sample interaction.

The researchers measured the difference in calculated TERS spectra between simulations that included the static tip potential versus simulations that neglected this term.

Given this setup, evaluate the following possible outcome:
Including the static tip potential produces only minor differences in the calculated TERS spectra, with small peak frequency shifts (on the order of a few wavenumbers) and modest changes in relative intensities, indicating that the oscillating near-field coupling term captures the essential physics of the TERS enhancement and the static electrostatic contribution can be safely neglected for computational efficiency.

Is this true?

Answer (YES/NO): YES